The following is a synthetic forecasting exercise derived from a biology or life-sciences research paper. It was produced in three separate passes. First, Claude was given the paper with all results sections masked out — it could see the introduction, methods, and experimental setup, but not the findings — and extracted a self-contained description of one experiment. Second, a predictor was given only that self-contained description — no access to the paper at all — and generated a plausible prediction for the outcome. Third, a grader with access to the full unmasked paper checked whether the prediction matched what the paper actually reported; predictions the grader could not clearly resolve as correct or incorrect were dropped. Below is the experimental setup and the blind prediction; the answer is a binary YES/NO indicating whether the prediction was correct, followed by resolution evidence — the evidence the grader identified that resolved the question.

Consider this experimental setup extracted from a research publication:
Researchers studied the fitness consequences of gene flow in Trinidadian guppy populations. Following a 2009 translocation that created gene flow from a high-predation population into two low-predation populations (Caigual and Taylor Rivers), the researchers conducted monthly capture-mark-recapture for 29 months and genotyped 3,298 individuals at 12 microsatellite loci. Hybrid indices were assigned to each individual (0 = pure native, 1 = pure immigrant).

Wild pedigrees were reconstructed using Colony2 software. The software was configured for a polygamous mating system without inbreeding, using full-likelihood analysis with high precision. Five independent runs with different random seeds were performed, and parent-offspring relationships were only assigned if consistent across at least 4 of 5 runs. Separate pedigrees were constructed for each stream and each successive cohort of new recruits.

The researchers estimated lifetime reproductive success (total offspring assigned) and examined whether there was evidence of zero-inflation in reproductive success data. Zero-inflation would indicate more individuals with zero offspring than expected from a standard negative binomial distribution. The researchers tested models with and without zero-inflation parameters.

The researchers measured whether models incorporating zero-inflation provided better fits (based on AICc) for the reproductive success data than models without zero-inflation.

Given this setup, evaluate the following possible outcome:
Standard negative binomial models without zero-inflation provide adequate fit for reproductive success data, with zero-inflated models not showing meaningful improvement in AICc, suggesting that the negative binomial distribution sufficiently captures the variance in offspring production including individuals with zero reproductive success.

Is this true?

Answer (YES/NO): NO